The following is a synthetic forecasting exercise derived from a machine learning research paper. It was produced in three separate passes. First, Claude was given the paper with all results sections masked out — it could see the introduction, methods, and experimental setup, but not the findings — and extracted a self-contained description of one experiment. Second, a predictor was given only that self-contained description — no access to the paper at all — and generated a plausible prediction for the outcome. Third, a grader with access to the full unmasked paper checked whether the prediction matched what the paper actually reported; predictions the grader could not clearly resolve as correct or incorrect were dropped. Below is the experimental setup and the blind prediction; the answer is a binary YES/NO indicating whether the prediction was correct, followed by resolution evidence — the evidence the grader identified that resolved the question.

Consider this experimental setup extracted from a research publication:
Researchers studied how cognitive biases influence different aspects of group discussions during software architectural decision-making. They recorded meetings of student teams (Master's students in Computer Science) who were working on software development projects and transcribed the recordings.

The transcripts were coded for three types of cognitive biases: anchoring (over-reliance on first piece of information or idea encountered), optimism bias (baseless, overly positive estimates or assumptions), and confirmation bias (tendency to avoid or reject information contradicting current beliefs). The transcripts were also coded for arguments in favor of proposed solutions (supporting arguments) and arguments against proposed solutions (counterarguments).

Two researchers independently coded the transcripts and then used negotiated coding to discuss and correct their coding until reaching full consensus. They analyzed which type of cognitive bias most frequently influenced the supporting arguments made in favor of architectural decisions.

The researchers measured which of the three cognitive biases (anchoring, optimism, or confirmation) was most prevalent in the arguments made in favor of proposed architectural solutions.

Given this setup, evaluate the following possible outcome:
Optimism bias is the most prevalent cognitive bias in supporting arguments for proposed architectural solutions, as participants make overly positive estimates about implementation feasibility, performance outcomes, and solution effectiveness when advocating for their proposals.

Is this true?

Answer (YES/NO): NO